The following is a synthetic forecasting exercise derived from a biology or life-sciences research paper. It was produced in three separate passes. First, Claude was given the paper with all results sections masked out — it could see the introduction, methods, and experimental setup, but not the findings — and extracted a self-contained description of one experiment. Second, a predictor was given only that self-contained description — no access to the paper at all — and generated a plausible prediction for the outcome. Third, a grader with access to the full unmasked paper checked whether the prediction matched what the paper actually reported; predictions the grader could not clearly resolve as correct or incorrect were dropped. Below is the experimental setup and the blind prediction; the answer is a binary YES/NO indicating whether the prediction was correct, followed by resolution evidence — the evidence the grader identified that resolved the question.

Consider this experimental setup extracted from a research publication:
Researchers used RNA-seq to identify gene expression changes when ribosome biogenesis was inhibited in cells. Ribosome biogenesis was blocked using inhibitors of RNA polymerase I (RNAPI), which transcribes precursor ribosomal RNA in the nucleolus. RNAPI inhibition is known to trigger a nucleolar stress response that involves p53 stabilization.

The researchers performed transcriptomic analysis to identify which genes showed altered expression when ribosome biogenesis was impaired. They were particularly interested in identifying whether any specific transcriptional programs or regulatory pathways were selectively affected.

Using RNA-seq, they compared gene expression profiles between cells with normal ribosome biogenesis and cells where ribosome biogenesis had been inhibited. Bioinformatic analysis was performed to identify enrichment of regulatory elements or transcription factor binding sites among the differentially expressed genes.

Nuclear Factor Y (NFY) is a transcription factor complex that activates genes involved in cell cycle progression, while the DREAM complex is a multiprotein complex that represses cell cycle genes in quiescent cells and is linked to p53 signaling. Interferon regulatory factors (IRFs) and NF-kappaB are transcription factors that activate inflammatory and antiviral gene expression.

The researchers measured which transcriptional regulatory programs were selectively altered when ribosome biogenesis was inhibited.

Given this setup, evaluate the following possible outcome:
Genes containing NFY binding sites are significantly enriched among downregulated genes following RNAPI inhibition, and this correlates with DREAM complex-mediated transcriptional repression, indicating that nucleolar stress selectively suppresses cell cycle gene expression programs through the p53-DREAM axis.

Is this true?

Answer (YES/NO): YES